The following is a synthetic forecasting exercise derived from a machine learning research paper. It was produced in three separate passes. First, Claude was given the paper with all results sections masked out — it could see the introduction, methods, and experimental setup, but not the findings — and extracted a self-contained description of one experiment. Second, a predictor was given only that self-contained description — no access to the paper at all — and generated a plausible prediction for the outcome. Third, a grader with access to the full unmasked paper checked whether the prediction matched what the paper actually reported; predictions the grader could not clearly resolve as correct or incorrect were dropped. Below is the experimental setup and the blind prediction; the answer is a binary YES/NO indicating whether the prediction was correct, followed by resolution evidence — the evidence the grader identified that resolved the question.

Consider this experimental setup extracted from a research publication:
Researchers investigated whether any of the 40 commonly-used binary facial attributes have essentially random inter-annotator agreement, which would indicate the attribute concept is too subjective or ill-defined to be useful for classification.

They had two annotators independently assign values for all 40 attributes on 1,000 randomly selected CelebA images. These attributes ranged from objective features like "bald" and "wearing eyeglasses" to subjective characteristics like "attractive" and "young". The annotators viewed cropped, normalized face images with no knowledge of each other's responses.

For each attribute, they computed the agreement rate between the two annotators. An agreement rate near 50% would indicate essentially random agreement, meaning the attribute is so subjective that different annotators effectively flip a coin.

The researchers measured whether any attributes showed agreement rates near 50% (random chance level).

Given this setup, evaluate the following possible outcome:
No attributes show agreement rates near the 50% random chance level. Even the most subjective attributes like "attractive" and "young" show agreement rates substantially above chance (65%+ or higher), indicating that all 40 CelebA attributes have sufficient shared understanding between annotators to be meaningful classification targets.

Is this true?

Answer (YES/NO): NO